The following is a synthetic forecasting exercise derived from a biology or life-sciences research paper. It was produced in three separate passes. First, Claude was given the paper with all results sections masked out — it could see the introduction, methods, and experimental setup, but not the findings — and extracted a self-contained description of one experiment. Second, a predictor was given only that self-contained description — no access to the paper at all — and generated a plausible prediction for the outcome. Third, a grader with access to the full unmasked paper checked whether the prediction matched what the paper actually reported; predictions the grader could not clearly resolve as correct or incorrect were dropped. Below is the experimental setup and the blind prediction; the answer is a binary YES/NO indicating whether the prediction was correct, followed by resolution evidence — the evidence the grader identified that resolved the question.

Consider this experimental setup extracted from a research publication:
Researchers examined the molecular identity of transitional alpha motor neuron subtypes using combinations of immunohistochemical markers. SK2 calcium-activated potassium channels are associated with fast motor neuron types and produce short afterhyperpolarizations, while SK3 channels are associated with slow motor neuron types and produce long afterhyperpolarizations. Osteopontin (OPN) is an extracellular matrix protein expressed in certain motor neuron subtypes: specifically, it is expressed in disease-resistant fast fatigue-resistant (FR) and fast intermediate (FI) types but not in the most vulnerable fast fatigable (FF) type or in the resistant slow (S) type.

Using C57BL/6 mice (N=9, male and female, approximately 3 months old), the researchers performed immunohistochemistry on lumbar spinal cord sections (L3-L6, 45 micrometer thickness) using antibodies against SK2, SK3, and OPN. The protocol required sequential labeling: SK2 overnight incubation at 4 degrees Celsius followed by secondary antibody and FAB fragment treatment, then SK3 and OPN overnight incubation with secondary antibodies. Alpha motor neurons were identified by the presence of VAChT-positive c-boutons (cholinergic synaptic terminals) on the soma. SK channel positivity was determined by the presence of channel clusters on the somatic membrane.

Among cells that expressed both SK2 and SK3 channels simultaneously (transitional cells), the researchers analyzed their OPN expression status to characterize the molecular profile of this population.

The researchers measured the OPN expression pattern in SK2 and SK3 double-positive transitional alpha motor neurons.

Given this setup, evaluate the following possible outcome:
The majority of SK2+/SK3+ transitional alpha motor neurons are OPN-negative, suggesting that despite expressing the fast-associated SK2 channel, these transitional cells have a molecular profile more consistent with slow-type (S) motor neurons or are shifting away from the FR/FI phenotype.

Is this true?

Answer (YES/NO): NO